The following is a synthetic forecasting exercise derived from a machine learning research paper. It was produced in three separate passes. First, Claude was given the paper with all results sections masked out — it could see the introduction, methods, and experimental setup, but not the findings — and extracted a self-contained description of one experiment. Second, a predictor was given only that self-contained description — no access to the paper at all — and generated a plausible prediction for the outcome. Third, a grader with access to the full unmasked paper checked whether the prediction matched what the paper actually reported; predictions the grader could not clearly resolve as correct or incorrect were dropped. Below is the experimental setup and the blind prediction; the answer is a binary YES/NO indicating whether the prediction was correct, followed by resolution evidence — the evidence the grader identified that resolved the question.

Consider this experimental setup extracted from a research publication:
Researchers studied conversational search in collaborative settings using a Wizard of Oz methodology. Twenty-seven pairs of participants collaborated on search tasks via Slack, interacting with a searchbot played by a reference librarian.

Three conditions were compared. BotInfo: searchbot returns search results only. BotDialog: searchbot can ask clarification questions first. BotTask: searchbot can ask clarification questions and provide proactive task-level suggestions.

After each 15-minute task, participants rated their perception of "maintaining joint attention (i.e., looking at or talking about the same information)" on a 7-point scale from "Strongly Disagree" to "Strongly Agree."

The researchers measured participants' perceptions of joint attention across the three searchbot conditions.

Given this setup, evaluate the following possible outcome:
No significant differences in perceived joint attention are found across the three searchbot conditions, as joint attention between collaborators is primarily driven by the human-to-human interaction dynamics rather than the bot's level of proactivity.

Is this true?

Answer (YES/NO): NO